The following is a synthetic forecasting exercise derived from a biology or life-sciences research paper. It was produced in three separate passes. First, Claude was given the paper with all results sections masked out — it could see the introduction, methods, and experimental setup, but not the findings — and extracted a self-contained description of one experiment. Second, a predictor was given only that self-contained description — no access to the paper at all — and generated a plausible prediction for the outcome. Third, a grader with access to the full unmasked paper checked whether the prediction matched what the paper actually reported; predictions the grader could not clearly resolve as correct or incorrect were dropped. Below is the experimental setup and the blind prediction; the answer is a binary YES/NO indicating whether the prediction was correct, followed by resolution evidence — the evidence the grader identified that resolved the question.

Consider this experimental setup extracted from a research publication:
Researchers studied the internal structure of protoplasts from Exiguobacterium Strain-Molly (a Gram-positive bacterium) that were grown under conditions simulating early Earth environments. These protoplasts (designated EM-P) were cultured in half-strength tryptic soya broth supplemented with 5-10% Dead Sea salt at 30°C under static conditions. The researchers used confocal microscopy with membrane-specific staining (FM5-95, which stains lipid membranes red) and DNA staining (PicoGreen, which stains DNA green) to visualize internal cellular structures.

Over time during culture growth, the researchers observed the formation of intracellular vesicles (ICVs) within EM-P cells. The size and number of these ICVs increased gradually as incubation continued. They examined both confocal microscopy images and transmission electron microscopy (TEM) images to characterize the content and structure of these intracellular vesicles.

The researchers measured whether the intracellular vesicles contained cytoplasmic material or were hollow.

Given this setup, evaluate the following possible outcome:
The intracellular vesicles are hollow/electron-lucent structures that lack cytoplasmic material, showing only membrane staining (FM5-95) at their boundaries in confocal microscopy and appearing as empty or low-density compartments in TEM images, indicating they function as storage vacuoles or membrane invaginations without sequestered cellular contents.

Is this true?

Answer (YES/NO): NO